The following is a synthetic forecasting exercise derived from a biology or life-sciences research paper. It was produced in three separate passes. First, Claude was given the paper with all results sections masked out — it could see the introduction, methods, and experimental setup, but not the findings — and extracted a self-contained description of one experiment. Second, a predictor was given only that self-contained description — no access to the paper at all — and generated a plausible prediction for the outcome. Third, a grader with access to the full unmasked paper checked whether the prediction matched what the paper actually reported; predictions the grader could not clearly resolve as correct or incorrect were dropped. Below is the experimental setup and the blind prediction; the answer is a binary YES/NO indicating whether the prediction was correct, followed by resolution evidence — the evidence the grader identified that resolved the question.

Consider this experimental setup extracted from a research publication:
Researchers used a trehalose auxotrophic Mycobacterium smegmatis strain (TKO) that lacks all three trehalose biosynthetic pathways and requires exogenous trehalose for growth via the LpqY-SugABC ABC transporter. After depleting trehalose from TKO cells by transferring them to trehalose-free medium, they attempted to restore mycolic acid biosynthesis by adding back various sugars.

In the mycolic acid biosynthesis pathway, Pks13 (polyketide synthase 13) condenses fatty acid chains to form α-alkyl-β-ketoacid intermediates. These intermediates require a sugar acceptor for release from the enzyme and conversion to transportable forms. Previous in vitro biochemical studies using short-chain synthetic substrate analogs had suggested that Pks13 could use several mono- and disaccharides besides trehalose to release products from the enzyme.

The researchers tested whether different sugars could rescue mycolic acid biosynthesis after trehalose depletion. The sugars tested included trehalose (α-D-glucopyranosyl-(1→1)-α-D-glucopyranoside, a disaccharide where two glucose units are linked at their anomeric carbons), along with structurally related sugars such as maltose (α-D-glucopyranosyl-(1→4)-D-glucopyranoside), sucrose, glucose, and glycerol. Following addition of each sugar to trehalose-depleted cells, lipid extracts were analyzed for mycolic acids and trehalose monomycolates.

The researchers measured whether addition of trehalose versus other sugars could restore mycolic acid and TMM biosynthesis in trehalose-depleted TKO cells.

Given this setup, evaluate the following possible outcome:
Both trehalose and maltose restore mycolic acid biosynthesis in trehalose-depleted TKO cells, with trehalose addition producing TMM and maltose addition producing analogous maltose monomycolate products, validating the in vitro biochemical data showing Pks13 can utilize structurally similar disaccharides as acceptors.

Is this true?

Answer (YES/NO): NO